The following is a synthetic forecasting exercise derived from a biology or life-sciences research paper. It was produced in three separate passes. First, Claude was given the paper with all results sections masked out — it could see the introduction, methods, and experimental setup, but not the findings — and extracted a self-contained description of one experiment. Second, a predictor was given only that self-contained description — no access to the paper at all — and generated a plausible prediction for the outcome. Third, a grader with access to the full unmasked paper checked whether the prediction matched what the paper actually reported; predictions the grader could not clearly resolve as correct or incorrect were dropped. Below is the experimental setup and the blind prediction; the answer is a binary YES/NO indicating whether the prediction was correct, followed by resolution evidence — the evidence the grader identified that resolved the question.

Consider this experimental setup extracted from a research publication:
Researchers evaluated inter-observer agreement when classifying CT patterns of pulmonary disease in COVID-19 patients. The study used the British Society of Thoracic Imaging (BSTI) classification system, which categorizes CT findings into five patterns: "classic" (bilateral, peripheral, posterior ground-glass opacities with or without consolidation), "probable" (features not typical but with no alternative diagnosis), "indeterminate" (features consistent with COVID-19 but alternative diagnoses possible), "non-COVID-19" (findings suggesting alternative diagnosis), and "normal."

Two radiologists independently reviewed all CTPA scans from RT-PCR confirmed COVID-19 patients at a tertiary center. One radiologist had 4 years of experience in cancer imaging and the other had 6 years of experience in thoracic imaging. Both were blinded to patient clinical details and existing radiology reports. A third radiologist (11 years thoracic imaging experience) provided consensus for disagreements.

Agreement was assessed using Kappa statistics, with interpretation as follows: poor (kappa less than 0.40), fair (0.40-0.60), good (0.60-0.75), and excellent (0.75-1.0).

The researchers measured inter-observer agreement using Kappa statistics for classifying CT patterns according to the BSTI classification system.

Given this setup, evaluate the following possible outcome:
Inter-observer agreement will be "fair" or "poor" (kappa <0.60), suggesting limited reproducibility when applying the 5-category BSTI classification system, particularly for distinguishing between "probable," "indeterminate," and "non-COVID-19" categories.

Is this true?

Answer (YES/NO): YES